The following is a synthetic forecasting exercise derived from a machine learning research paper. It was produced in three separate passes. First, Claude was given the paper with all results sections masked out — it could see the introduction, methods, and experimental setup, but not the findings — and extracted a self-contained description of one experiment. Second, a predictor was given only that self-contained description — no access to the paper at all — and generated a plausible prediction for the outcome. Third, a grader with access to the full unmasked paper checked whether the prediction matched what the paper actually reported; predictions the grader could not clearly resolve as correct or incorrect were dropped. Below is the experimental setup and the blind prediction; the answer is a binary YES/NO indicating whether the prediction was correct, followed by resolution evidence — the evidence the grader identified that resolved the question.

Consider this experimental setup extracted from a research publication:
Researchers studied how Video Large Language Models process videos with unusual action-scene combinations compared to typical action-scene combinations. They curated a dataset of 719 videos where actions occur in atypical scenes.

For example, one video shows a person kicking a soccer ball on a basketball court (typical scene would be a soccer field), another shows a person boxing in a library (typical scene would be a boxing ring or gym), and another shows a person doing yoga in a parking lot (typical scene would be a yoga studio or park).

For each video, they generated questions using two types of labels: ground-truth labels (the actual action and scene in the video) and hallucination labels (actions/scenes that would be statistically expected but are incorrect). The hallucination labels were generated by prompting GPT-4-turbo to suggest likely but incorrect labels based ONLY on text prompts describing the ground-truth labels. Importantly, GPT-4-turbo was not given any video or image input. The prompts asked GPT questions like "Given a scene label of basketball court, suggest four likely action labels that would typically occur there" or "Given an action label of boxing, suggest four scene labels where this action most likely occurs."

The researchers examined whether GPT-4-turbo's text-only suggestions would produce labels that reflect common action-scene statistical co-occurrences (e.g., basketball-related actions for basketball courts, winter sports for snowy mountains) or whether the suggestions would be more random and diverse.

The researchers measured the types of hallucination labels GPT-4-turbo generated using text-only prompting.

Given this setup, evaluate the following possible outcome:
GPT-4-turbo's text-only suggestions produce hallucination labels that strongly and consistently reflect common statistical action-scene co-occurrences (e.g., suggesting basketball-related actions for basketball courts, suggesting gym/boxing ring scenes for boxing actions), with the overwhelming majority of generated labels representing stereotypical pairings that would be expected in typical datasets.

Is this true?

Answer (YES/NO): YES